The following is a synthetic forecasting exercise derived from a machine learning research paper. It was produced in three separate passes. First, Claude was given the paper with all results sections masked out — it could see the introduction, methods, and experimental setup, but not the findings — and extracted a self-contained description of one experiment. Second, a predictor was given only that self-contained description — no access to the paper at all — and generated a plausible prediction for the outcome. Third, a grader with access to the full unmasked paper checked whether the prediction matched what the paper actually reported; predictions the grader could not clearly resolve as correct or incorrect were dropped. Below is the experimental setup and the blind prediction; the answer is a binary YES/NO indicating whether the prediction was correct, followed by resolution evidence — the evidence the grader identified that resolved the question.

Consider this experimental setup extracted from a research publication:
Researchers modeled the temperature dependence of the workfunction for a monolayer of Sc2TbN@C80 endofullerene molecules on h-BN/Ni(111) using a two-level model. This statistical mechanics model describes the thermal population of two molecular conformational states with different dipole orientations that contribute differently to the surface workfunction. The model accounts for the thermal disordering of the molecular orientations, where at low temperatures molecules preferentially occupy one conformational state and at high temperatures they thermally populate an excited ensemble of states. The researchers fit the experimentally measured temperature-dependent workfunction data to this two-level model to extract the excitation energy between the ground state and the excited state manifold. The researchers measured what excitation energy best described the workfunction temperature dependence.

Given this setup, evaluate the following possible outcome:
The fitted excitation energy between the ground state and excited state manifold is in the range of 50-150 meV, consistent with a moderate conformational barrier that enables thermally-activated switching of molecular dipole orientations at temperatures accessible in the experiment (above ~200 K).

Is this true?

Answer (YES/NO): YES